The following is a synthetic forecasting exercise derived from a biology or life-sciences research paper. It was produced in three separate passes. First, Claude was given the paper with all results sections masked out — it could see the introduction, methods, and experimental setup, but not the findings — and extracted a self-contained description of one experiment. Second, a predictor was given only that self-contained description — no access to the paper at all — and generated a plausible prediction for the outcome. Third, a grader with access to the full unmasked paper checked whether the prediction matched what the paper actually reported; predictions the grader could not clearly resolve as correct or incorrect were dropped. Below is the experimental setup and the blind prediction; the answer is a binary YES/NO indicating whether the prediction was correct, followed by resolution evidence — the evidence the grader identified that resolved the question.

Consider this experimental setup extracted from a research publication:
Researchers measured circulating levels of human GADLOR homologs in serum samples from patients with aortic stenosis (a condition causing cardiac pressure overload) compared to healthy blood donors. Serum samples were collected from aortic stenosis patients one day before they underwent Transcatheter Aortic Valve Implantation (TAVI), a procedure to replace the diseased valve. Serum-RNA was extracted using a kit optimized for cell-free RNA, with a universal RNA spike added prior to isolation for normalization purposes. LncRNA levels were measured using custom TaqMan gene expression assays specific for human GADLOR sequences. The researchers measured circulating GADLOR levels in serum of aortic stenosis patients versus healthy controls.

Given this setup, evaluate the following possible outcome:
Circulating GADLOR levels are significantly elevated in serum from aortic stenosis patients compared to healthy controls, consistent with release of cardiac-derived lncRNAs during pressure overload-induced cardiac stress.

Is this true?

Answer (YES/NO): YES